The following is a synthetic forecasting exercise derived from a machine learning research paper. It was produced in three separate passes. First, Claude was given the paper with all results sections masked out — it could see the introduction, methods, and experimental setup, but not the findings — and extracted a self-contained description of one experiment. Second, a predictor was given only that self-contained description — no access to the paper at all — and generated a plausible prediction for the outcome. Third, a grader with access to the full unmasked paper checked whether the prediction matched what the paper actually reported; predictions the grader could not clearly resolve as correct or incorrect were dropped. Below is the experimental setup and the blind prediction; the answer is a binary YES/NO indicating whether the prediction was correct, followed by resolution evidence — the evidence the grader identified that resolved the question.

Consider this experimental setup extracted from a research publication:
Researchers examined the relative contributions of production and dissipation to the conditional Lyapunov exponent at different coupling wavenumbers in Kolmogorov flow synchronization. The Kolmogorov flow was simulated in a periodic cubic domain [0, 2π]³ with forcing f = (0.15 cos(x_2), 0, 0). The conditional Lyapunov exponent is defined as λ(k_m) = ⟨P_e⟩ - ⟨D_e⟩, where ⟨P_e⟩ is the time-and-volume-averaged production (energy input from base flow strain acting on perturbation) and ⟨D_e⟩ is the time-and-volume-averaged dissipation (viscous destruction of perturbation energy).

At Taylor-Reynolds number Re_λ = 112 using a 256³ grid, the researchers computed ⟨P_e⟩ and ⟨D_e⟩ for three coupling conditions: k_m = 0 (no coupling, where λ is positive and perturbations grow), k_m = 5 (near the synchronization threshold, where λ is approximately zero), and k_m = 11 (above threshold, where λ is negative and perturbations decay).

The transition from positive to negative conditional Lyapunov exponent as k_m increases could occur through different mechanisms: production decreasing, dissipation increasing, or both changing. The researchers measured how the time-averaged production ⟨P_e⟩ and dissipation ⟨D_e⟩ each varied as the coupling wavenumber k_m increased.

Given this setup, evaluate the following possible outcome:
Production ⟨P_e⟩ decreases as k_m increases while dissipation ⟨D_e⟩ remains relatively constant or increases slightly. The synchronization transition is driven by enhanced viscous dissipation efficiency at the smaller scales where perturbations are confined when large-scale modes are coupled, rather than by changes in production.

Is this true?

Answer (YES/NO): NO